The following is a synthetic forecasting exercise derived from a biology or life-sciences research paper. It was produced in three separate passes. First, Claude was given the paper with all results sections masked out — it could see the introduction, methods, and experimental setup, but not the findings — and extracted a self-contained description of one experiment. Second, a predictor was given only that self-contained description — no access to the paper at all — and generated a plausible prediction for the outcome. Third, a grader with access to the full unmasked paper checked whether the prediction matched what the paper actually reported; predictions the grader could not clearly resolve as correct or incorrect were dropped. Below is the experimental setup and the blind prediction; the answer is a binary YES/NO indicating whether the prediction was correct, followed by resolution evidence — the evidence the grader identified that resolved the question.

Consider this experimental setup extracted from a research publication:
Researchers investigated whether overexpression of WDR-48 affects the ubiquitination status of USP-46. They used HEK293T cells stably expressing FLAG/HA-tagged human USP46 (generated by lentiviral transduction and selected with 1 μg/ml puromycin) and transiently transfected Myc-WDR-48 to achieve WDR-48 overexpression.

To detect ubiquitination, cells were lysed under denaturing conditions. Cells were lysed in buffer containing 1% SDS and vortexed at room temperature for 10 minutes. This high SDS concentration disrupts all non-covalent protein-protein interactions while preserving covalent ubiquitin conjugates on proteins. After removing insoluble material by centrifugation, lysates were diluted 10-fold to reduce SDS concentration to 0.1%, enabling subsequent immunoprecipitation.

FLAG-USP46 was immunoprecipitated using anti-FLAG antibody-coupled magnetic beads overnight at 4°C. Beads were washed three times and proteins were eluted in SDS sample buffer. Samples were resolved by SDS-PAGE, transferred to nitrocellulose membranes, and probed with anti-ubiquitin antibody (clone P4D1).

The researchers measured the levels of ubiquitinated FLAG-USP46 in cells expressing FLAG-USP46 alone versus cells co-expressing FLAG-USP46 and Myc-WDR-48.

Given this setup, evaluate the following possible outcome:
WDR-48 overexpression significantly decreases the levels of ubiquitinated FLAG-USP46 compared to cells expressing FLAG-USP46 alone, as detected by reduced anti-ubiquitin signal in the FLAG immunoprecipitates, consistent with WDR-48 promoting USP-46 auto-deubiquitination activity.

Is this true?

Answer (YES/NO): NO